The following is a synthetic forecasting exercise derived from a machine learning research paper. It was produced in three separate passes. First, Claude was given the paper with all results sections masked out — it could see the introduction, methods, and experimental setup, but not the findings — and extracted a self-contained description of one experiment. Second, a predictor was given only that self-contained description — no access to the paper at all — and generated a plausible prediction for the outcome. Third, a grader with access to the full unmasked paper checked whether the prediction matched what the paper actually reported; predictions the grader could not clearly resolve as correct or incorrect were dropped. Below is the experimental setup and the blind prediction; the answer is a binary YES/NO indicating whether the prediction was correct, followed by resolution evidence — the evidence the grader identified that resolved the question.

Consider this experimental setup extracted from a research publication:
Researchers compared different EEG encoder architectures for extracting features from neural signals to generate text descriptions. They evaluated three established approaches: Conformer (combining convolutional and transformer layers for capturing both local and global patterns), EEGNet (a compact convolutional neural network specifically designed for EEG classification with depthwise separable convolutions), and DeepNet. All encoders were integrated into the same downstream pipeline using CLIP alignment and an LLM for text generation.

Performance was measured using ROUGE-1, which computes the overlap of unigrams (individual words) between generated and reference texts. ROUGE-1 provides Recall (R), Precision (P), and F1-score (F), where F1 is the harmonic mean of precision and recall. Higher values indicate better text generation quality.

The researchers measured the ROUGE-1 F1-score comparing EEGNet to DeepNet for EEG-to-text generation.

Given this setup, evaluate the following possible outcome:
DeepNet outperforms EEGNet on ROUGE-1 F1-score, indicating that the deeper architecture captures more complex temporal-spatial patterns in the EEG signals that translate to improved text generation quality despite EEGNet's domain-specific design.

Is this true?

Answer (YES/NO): NO